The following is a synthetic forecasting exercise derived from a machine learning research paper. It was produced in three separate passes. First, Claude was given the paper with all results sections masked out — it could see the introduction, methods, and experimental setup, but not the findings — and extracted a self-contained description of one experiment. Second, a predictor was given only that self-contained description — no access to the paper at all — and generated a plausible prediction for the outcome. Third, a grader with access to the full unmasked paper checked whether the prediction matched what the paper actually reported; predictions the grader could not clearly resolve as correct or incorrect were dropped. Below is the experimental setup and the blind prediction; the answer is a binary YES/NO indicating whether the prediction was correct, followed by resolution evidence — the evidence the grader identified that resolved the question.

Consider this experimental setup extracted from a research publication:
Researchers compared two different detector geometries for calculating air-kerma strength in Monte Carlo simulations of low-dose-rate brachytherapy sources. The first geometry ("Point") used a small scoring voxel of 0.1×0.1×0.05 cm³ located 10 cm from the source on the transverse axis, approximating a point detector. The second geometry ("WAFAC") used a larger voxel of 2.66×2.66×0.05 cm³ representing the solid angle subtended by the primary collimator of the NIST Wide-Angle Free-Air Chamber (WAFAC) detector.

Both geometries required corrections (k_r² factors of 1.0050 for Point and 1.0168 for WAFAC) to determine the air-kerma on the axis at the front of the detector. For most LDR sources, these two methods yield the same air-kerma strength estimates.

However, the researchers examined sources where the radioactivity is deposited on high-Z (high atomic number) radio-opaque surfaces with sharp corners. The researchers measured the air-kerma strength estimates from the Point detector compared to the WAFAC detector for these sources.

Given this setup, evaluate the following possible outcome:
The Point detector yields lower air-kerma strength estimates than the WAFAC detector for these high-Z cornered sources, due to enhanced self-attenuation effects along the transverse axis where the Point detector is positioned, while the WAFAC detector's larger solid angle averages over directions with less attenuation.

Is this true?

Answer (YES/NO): YES